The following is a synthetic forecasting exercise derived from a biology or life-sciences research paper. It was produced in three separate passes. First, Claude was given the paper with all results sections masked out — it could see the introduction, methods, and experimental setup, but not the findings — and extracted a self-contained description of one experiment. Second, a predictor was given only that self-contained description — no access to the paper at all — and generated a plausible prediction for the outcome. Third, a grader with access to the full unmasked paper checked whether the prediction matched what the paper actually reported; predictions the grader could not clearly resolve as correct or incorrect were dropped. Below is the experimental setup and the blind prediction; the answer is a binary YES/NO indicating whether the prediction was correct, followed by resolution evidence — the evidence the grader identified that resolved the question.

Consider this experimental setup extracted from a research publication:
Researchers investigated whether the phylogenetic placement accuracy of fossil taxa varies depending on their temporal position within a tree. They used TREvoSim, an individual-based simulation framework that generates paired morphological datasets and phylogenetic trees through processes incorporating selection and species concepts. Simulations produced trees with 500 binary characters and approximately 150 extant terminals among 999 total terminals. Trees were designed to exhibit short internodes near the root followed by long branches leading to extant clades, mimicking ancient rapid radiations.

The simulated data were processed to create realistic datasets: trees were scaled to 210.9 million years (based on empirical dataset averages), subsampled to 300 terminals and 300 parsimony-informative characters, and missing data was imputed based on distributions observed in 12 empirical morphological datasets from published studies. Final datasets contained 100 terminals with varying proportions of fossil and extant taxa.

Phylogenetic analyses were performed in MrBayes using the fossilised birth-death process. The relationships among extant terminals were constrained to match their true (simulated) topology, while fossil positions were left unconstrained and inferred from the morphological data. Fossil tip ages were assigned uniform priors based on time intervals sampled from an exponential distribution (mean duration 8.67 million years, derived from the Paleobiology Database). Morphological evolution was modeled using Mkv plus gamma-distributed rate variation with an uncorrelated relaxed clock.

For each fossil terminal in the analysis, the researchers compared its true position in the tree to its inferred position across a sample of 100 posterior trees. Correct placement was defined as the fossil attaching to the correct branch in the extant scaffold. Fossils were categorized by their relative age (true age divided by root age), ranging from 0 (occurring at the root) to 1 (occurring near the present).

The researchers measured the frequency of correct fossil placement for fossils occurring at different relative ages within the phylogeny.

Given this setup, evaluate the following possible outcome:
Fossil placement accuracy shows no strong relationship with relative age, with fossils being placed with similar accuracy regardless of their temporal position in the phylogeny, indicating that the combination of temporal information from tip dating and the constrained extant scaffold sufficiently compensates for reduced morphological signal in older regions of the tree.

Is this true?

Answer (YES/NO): NO